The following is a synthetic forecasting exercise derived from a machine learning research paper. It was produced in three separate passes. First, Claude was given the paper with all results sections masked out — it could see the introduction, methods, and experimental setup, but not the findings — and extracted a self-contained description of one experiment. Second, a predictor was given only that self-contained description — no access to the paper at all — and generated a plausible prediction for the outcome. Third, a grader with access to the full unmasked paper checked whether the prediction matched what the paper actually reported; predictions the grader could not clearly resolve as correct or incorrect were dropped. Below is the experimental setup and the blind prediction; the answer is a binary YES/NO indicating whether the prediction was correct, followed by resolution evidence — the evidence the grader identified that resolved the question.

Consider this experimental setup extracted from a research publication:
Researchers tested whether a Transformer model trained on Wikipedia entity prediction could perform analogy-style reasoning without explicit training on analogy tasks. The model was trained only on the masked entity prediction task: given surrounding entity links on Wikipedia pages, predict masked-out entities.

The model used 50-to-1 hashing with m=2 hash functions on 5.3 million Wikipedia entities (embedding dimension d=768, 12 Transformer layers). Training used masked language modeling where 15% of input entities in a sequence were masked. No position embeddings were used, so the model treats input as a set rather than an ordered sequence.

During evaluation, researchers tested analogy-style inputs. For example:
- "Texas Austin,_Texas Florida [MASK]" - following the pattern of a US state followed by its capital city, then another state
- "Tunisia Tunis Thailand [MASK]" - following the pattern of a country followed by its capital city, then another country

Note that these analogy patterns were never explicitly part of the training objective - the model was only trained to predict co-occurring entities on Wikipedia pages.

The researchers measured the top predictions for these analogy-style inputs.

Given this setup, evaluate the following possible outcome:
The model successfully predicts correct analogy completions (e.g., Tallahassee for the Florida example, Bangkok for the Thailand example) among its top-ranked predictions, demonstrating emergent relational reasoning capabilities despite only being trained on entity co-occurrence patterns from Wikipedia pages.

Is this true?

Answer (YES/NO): YES